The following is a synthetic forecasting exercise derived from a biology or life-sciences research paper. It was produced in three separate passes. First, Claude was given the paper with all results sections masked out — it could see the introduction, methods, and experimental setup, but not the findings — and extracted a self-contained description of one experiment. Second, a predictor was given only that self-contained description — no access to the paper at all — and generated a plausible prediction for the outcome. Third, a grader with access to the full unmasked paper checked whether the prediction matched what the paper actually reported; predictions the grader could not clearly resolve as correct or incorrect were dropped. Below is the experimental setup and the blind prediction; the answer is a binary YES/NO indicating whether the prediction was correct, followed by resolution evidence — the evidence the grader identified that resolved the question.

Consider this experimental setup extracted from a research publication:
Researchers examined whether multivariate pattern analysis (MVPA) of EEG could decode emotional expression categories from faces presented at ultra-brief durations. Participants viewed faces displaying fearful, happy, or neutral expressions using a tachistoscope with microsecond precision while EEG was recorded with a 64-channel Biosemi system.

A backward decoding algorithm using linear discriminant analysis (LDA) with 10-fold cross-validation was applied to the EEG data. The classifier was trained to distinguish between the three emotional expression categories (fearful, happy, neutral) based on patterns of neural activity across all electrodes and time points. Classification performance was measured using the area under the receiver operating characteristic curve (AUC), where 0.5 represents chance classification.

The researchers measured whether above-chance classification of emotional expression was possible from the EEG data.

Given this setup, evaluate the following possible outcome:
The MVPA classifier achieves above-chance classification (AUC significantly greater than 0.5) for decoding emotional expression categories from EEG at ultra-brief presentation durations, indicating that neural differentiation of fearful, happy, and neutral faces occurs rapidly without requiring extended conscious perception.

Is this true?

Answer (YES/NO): NO